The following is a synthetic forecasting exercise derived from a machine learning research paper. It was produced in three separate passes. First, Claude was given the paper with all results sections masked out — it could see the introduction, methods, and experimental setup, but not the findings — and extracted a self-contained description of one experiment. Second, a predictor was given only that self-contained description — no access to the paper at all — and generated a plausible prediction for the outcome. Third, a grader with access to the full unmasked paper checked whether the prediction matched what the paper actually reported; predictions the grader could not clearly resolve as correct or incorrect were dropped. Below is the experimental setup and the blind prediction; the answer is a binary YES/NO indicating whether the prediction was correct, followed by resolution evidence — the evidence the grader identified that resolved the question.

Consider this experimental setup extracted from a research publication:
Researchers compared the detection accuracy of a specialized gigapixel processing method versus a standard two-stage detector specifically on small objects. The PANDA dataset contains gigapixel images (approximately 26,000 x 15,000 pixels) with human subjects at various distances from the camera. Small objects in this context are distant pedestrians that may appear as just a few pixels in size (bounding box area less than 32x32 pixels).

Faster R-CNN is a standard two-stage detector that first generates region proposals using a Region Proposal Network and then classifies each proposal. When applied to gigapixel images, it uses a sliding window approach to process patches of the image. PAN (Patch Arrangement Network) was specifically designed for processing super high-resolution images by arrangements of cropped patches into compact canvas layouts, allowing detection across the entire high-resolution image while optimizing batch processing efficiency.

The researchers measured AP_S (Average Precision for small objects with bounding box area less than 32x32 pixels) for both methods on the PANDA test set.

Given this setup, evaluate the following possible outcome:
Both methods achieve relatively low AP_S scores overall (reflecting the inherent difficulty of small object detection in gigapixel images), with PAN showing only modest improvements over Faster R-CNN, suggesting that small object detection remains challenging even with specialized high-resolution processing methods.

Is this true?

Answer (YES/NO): NO